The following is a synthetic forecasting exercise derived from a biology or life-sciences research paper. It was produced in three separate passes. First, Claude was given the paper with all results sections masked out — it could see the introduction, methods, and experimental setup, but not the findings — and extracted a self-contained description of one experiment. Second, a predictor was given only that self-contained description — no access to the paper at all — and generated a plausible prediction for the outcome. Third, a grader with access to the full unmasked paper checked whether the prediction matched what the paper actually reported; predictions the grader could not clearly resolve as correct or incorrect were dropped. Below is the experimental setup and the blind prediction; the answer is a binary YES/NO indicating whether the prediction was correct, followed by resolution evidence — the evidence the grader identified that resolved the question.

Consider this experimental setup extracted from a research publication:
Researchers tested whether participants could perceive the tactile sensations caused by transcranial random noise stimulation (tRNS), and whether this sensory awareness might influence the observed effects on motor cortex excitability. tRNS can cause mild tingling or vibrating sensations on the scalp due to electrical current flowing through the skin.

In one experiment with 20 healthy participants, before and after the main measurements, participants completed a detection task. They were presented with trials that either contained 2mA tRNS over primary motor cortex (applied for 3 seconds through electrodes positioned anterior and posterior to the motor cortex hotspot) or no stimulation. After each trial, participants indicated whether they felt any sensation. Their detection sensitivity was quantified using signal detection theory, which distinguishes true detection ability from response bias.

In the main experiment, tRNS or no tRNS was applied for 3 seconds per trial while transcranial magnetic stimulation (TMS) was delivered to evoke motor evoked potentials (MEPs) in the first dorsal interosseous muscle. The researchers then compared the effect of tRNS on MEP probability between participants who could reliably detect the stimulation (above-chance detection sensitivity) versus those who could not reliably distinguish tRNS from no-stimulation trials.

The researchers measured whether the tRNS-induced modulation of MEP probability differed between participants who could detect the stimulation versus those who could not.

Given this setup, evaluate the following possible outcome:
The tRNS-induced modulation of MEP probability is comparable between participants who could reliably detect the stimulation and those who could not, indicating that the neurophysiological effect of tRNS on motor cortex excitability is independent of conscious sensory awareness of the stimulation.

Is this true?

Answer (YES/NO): YES